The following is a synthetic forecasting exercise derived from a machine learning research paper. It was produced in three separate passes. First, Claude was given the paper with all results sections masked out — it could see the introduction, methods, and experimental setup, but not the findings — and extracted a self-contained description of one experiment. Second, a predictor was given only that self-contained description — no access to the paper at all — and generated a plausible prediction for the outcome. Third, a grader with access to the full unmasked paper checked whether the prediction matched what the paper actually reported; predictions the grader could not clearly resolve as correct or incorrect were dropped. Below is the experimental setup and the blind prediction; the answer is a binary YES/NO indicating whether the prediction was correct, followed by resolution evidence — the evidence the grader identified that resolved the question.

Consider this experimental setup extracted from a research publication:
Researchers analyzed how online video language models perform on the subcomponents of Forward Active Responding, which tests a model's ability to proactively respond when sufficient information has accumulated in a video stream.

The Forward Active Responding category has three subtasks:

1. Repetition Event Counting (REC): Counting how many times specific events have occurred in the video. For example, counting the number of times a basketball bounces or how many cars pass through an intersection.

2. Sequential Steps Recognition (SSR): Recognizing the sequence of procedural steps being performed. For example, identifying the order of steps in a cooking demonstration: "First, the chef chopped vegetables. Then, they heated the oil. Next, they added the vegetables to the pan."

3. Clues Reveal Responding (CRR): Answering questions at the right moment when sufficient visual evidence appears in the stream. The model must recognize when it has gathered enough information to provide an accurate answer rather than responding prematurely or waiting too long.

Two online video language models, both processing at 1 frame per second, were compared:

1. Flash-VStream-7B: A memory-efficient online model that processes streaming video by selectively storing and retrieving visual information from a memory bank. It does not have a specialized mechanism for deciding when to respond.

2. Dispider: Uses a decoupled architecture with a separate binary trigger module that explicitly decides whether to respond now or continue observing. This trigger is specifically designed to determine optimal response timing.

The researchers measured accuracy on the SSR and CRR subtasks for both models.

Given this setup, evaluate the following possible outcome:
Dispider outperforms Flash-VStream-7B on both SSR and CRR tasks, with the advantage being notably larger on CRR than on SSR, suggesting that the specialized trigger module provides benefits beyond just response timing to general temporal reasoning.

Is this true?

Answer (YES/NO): NO